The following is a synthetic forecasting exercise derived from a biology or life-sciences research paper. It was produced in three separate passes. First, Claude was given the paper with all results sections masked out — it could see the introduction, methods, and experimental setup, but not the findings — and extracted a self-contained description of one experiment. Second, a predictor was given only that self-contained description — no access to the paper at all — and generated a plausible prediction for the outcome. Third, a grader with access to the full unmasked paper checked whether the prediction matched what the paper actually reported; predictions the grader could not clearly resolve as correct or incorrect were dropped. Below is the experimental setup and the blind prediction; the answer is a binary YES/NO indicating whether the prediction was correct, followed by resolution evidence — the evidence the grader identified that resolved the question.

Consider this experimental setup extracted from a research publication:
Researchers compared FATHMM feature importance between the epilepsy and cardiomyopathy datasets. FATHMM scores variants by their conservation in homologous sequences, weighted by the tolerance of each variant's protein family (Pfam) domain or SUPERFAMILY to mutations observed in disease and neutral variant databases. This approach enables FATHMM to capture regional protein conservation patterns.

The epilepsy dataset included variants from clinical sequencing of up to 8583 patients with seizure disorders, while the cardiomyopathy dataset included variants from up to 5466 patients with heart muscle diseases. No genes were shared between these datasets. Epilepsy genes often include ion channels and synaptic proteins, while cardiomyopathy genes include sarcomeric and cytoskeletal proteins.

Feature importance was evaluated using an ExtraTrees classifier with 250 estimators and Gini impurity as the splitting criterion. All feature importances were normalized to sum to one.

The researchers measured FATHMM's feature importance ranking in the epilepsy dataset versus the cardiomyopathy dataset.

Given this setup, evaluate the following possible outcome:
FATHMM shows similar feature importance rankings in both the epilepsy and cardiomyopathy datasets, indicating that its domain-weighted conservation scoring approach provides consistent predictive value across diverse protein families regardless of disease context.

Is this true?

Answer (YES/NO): NO